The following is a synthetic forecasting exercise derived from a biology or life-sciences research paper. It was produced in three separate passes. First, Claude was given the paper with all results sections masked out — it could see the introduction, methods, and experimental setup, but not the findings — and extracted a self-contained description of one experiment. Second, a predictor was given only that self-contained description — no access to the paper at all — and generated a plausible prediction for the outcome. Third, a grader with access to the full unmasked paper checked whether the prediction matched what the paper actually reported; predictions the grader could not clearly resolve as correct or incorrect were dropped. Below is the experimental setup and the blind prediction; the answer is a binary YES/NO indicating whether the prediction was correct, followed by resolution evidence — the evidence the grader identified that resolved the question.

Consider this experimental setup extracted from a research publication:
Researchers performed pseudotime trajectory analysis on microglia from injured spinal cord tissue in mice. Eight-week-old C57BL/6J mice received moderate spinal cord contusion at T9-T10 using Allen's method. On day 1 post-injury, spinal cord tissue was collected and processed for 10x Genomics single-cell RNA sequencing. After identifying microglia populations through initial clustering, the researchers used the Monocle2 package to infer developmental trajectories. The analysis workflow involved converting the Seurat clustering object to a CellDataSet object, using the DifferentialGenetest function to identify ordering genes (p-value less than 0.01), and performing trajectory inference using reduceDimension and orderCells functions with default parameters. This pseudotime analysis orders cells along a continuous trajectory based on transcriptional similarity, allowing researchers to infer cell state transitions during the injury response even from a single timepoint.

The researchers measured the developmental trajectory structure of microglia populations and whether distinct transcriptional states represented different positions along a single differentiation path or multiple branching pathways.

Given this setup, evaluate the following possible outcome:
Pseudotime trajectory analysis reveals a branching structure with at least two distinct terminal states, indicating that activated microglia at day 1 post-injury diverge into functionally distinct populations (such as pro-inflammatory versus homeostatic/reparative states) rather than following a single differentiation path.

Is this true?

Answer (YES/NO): YES